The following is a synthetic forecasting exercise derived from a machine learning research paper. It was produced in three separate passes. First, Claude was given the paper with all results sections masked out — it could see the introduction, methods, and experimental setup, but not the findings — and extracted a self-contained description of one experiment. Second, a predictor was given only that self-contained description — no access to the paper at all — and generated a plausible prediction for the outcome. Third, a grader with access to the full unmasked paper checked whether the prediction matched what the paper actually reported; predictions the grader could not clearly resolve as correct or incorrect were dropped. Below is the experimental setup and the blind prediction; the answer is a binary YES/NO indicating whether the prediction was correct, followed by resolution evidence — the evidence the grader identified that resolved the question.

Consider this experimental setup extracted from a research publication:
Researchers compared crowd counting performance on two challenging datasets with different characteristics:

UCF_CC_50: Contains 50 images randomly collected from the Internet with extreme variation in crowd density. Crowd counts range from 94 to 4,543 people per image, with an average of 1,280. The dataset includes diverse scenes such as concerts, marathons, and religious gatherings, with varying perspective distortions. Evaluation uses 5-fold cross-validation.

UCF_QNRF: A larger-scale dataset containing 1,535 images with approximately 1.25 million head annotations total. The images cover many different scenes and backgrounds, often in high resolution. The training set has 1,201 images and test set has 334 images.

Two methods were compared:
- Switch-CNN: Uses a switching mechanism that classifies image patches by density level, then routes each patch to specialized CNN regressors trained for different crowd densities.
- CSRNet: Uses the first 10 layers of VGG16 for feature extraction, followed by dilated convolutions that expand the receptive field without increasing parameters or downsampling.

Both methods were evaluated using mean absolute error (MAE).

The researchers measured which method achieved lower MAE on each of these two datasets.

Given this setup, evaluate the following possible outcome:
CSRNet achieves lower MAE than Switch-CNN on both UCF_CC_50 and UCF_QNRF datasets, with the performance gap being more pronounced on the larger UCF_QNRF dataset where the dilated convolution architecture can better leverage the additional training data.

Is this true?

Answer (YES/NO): YES